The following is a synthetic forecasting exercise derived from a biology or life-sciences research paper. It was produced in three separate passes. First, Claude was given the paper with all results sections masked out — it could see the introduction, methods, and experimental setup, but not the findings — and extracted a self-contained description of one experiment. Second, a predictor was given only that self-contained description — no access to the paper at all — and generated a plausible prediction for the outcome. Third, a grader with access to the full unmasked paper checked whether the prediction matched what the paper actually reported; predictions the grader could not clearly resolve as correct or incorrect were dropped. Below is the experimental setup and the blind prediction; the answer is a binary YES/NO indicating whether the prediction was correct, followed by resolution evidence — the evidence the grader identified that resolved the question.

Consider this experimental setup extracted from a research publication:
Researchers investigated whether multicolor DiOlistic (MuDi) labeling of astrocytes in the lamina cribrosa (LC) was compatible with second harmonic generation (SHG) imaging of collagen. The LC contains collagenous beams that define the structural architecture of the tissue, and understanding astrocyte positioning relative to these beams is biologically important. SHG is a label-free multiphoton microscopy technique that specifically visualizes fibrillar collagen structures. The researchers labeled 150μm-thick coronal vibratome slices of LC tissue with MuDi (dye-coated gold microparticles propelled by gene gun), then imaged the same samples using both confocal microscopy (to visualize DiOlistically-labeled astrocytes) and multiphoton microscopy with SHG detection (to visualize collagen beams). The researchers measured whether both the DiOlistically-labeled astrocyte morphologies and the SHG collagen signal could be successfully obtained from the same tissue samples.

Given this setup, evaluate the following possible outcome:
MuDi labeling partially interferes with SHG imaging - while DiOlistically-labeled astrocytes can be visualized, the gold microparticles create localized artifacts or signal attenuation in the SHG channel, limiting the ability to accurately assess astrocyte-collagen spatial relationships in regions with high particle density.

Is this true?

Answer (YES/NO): NO